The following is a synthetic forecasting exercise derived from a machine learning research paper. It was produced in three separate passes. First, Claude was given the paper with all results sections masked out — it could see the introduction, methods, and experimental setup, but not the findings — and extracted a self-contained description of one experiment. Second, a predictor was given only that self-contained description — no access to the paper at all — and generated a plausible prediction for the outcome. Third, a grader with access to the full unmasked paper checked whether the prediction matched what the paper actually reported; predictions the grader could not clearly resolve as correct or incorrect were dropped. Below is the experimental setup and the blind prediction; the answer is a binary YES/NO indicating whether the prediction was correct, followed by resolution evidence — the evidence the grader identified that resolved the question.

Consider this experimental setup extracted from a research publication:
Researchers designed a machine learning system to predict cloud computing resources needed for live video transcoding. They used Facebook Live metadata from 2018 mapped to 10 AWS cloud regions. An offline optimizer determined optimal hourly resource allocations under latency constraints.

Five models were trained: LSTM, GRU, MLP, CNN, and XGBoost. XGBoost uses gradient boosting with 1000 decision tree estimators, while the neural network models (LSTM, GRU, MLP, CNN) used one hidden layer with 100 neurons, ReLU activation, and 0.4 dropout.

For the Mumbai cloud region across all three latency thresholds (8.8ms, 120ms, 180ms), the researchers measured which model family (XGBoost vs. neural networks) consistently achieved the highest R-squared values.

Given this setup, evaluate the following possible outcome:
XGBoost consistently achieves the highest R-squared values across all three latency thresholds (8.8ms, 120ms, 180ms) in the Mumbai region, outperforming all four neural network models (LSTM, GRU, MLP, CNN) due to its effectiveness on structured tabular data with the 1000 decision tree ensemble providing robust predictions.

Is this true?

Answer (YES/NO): NO